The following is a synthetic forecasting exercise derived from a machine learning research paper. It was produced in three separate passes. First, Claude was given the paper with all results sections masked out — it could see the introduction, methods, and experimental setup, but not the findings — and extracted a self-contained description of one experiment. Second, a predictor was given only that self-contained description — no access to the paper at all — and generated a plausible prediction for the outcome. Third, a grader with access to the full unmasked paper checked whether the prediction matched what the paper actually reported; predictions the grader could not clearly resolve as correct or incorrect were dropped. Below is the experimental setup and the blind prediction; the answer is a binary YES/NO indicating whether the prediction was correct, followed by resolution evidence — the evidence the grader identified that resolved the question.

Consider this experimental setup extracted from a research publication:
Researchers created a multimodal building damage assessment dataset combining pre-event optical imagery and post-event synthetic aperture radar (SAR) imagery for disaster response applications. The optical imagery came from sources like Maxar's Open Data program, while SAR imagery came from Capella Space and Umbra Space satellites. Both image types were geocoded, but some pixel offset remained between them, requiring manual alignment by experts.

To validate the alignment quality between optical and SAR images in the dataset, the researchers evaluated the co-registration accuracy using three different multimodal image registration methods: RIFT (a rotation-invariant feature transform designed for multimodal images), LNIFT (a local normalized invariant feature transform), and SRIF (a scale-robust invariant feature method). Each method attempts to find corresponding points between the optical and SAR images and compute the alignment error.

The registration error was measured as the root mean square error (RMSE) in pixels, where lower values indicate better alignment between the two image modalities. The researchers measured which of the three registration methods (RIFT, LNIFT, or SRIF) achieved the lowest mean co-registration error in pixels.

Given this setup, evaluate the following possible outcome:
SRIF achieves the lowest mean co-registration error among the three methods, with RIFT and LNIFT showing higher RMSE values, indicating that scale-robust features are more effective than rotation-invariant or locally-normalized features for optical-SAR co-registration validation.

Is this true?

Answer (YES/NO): NO